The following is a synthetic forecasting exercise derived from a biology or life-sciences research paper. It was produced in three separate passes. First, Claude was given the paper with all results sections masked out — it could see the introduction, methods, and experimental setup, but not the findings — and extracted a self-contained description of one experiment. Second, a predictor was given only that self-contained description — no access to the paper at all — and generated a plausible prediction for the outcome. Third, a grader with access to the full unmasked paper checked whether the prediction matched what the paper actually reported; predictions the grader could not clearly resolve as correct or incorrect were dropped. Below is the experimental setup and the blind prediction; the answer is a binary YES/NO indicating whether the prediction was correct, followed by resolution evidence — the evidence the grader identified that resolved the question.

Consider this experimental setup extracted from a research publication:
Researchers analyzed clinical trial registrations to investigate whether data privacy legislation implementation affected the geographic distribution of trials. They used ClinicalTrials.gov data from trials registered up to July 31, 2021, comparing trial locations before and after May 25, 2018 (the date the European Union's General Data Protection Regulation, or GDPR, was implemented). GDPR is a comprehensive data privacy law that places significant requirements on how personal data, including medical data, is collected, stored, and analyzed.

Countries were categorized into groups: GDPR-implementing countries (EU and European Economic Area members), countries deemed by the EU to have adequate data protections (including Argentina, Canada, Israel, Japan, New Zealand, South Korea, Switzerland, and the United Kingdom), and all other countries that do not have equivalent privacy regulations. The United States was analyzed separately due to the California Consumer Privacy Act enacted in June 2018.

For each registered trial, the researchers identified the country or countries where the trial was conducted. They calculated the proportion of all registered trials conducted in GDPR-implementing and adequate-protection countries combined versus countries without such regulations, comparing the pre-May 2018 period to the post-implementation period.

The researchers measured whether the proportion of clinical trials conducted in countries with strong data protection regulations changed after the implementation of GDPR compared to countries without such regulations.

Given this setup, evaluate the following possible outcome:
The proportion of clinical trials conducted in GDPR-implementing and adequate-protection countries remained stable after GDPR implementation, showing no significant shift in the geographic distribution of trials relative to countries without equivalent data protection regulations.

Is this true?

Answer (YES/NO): NO